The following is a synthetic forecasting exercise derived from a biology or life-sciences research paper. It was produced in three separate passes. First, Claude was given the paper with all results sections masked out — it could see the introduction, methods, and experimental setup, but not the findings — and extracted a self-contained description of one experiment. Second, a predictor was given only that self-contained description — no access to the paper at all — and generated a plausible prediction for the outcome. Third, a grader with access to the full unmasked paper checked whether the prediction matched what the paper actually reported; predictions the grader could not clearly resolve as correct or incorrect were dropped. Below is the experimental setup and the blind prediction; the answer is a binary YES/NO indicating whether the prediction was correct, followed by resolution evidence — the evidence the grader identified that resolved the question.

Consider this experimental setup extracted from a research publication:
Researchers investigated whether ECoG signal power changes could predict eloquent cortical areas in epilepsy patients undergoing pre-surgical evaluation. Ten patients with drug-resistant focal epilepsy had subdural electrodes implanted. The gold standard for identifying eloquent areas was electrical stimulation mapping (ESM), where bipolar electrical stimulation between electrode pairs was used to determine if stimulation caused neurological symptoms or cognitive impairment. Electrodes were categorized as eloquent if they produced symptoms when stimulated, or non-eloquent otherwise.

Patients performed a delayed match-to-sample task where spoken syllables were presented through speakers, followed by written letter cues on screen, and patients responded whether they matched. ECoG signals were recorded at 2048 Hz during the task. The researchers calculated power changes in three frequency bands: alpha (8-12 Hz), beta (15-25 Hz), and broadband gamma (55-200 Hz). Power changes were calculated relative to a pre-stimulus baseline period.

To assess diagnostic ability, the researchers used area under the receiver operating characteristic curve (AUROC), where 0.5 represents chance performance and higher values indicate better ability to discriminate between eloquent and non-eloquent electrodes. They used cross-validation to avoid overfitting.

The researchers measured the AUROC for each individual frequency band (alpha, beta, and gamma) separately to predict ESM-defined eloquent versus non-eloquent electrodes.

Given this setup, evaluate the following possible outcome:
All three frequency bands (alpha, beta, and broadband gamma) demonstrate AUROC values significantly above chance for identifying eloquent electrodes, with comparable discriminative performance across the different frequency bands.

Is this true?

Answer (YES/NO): NO